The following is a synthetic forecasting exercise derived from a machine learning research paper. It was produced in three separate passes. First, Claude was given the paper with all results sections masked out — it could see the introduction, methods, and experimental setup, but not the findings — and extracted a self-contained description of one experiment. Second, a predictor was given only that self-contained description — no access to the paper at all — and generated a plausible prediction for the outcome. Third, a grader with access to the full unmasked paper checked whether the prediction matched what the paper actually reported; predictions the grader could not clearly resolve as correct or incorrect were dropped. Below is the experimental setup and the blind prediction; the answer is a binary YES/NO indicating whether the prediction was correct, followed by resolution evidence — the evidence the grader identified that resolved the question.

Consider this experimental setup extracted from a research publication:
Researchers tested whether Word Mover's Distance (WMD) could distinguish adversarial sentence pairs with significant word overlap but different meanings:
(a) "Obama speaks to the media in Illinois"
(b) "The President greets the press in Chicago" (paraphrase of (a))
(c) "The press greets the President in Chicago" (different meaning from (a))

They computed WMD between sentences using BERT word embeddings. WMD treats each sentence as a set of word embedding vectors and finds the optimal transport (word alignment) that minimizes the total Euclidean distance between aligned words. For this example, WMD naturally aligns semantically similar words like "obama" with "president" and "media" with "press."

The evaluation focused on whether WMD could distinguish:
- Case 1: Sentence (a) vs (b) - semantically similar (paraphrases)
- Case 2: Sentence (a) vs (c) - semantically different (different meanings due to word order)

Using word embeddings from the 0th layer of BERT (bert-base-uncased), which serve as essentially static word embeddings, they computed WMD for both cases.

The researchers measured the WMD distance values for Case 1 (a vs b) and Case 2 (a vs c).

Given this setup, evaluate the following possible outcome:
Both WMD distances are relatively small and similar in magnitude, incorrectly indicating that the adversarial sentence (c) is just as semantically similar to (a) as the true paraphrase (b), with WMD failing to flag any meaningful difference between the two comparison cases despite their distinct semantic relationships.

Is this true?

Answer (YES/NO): YES